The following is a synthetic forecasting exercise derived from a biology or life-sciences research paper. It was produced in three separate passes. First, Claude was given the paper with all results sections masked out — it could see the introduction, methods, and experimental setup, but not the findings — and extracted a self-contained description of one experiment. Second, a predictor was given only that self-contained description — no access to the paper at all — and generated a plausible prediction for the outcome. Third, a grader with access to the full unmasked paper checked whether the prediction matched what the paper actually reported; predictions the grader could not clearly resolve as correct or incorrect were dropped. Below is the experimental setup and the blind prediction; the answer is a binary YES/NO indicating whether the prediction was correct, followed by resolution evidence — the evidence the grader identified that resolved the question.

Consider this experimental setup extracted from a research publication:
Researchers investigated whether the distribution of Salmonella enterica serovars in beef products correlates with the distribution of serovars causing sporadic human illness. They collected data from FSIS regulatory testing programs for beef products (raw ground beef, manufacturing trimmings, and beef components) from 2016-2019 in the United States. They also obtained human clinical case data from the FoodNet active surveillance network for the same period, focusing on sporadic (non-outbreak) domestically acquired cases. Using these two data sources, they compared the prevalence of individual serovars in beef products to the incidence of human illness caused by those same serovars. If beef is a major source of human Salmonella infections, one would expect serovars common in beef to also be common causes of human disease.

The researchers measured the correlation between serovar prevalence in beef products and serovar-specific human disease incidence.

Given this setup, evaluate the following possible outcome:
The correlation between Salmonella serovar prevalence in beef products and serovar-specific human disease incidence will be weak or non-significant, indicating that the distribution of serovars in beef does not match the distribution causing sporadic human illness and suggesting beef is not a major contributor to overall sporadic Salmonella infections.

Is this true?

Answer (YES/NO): NO